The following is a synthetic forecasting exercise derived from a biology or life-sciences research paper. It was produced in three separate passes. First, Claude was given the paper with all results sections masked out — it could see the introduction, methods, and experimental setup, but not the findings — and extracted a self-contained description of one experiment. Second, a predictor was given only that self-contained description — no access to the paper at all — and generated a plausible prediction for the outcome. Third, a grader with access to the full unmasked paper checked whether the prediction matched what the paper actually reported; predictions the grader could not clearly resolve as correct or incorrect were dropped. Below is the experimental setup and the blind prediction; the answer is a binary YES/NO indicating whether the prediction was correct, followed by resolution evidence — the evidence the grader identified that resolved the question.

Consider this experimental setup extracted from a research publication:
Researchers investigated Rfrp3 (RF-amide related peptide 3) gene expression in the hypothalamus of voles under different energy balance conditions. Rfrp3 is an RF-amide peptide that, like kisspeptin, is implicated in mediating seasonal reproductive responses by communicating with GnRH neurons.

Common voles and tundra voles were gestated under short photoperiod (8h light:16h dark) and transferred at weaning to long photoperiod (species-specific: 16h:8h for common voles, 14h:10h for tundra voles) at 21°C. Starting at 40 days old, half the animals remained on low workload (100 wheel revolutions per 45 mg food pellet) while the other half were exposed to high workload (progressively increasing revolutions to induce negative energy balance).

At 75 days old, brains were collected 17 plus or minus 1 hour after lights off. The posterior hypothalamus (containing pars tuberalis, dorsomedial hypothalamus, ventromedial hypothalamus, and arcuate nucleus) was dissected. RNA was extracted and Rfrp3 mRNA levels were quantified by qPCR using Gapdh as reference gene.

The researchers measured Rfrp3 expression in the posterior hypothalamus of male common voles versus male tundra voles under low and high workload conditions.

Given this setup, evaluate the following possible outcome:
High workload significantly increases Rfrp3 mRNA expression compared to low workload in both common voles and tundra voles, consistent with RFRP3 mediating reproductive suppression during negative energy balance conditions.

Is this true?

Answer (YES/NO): NO